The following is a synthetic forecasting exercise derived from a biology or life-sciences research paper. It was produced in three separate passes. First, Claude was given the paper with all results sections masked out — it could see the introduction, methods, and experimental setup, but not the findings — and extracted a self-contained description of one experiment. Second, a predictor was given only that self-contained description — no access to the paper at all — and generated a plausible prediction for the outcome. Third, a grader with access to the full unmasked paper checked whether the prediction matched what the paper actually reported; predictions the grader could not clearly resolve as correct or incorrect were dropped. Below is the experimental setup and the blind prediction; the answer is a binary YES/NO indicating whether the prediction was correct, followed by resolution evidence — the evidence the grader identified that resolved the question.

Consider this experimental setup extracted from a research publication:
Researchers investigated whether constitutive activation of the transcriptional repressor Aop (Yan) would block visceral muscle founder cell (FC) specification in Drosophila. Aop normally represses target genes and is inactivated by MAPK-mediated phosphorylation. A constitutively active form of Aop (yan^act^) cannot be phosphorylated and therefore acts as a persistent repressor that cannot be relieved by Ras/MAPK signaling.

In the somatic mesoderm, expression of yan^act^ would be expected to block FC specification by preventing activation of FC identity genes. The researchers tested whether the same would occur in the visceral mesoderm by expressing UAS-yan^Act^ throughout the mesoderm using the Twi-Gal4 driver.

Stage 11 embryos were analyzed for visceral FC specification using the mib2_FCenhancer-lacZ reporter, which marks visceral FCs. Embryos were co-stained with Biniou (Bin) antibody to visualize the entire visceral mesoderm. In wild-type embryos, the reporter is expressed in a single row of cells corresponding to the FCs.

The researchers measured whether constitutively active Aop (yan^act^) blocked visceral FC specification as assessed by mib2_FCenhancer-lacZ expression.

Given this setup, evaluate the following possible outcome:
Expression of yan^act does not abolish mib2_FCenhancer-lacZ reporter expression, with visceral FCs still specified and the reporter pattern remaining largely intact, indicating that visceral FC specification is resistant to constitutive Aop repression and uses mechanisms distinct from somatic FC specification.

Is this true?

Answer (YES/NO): YES